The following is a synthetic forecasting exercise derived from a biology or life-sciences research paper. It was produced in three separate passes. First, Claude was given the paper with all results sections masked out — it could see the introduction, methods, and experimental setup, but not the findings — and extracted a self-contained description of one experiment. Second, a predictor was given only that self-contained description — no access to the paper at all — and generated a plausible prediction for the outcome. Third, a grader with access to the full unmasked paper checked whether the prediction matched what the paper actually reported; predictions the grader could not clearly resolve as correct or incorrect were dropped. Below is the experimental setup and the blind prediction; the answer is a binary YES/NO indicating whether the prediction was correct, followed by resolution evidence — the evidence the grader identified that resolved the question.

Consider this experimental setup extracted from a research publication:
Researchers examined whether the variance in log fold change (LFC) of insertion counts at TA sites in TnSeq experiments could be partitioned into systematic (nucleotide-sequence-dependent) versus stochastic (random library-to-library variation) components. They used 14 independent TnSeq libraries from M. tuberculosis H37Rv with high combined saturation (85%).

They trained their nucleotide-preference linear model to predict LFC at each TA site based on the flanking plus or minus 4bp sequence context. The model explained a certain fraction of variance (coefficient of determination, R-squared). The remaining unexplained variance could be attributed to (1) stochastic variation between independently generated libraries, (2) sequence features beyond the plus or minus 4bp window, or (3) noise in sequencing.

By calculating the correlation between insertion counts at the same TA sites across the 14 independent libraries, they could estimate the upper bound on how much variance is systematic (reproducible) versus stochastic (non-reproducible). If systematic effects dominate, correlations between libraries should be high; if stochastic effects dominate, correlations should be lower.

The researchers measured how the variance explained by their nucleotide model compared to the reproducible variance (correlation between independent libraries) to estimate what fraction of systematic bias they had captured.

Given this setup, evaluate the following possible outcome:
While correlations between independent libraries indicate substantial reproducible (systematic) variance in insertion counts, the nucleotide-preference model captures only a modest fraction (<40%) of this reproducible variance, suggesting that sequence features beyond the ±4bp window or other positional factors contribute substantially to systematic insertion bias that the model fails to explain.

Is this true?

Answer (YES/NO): NO